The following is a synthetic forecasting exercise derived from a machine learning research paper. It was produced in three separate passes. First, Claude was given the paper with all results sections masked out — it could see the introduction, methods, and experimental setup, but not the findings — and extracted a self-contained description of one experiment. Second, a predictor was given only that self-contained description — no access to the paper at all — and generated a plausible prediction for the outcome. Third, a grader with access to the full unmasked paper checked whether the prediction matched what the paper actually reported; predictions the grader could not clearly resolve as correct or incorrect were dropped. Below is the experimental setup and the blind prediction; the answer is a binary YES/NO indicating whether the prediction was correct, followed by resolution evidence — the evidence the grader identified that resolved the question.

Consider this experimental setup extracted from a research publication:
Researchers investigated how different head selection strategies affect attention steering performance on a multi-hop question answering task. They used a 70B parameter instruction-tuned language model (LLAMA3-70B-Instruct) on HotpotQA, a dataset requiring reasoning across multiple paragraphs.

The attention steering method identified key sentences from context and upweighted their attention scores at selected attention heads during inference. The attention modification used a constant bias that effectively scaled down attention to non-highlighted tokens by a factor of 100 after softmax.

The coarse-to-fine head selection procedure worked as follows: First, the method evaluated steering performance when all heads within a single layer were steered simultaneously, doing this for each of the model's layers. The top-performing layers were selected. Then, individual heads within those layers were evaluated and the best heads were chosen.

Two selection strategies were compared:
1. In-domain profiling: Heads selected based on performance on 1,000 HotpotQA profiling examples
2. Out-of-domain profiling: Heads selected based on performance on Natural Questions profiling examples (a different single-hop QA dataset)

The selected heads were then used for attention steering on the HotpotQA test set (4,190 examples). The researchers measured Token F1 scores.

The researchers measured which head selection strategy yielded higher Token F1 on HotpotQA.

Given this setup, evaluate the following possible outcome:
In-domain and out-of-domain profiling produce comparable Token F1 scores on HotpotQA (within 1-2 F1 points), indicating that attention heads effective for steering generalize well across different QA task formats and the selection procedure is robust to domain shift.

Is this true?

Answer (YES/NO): NO